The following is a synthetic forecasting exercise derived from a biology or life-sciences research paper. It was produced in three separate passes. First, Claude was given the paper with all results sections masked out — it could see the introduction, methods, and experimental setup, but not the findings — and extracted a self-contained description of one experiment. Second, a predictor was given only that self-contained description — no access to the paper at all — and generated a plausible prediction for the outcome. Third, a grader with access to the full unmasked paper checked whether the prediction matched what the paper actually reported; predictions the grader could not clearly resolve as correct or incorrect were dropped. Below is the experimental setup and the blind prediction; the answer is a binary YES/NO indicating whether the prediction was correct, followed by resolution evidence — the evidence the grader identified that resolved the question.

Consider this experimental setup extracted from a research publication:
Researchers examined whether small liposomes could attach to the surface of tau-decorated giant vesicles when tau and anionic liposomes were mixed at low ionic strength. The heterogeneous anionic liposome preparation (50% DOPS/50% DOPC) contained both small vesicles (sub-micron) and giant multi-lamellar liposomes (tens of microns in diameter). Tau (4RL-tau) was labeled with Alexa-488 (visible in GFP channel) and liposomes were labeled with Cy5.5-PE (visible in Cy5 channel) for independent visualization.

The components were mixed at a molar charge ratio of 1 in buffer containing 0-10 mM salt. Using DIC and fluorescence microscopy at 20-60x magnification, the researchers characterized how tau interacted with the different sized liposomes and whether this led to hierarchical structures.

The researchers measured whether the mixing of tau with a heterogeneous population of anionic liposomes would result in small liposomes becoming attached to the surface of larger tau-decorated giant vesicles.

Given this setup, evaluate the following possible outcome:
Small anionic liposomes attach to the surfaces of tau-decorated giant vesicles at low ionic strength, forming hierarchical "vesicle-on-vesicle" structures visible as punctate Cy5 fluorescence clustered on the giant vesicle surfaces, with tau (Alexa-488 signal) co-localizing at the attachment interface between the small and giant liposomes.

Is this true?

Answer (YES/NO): YES